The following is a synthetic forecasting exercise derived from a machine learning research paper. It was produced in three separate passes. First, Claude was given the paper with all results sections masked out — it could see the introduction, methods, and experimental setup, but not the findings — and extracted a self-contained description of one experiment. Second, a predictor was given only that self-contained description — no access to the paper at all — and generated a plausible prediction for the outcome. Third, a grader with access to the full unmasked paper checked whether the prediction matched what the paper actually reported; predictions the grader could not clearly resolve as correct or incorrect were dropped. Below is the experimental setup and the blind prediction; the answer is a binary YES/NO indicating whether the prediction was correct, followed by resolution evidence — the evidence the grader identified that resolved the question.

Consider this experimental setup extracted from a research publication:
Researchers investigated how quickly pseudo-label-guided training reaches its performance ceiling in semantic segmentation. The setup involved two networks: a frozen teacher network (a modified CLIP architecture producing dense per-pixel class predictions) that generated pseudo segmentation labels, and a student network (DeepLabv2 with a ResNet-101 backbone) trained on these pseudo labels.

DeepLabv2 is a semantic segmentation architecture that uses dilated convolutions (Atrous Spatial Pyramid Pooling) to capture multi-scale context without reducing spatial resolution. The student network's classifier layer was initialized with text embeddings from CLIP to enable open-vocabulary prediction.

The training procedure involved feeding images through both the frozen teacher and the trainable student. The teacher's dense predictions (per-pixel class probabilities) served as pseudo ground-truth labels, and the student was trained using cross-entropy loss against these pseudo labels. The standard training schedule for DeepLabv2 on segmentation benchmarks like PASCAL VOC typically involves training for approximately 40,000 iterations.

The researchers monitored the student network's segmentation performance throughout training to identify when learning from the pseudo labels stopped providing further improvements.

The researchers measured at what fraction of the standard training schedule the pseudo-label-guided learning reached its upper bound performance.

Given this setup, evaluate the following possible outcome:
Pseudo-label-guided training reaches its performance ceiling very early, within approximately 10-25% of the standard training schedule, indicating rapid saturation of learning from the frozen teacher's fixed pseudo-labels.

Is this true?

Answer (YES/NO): YES